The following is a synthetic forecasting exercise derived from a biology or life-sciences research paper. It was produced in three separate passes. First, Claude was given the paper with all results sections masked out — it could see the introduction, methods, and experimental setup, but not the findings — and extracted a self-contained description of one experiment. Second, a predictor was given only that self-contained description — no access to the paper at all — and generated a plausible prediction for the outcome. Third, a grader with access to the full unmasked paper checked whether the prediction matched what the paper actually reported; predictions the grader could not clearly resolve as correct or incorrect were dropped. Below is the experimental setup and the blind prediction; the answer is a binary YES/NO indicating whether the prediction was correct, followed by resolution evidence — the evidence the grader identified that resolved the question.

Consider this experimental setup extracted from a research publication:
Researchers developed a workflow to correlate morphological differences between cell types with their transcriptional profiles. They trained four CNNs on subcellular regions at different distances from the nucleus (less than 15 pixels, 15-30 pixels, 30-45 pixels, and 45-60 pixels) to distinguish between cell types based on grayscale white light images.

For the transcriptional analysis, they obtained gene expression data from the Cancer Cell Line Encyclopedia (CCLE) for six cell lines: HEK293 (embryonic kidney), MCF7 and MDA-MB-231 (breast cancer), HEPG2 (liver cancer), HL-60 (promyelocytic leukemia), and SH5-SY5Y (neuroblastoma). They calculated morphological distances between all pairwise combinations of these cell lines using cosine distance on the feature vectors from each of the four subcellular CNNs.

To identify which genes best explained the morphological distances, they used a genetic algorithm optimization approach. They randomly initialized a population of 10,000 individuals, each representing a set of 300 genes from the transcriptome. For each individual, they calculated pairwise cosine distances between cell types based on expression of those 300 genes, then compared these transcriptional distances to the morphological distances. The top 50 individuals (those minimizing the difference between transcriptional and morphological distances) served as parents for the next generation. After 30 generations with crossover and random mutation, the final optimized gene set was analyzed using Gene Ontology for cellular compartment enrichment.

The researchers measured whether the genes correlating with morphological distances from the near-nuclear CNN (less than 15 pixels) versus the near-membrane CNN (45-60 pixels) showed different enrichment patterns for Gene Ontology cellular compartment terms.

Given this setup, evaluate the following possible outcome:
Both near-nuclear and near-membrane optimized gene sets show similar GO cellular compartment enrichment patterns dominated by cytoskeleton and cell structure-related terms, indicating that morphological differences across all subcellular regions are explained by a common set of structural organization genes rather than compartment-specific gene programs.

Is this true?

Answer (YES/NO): NO